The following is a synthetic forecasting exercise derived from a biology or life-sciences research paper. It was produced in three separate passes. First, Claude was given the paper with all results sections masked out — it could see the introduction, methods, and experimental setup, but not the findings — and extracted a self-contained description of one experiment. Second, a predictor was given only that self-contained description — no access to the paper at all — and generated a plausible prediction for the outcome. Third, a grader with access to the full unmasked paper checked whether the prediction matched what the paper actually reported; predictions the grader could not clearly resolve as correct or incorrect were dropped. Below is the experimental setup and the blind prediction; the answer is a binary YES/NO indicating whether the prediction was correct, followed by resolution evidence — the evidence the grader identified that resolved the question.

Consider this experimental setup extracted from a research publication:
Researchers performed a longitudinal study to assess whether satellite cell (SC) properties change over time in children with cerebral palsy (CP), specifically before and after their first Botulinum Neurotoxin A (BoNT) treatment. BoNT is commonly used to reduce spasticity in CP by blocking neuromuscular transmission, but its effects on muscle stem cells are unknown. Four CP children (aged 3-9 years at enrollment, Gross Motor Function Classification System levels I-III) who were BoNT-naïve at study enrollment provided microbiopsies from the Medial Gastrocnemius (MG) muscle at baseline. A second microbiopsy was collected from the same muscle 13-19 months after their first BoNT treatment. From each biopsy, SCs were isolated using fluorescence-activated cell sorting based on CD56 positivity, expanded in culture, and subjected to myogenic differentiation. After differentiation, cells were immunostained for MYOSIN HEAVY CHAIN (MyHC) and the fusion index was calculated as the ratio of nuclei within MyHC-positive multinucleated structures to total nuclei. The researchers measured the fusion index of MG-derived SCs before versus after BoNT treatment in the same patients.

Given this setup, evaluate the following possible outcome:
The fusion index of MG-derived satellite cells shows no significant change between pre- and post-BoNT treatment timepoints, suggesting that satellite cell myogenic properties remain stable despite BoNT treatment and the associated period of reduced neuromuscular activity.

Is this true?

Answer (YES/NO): NO